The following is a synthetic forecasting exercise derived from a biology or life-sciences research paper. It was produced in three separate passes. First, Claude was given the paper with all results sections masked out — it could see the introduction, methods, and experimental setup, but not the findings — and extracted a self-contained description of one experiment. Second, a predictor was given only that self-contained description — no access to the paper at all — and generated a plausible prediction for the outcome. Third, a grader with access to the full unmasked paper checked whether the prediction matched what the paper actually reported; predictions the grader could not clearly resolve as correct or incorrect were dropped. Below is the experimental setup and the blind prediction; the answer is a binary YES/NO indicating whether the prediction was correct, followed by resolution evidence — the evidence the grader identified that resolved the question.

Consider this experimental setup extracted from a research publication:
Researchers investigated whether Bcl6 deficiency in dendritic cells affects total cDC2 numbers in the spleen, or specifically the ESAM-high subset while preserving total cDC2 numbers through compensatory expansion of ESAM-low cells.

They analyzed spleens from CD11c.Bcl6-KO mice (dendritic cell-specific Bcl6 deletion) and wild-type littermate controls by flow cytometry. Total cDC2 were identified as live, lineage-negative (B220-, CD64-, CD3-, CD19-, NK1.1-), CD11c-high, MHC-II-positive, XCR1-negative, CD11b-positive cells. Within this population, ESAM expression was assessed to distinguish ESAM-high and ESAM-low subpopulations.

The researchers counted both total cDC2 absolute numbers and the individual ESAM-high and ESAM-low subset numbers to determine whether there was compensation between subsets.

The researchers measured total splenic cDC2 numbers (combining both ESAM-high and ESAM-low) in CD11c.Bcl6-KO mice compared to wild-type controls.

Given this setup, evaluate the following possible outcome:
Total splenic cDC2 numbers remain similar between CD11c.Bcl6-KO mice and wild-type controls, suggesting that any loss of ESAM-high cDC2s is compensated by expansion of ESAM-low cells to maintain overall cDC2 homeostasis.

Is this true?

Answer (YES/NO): NO